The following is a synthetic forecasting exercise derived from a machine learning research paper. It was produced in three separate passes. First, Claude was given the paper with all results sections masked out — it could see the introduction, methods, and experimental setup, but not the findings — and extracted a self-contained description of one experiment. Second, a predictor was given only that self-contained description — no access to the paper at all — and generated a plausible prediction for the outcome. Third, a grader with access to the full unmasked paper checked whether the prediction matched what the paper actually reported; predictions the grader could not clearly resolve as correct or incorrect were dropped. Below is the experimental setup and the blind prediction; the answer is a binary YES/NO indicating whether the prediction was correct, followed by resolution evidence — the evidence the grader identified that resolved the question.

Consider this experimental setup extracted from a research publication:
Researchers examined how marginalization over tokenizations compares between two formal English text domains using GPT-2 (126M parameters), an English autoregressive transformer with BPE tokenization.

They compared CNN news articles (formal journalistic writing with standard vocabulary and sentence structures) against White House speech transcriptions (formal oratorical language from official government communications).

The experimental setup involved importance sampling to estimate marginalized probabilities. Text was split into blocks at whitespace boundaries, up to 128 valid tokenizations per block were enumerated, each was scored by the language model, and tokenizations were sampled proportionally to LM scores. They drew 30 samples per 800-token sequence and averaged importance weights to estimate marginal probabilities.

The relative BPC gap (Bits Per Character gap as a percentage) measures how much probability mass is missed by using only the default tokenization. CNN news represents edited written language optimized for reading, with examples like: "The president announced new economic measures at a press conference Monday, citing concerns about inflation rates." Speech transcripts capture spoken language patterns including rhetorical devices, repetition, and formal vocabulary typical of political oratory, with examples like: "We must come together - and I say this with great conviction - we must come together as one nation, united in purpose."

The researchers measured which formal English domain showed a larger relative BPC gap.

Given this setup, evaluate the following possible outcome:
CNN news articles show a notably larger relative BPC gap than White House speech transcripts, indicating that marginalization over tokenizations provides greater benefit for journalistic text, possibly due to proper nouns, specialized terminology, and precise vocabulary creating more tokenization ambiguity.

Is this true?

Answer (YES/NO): NO